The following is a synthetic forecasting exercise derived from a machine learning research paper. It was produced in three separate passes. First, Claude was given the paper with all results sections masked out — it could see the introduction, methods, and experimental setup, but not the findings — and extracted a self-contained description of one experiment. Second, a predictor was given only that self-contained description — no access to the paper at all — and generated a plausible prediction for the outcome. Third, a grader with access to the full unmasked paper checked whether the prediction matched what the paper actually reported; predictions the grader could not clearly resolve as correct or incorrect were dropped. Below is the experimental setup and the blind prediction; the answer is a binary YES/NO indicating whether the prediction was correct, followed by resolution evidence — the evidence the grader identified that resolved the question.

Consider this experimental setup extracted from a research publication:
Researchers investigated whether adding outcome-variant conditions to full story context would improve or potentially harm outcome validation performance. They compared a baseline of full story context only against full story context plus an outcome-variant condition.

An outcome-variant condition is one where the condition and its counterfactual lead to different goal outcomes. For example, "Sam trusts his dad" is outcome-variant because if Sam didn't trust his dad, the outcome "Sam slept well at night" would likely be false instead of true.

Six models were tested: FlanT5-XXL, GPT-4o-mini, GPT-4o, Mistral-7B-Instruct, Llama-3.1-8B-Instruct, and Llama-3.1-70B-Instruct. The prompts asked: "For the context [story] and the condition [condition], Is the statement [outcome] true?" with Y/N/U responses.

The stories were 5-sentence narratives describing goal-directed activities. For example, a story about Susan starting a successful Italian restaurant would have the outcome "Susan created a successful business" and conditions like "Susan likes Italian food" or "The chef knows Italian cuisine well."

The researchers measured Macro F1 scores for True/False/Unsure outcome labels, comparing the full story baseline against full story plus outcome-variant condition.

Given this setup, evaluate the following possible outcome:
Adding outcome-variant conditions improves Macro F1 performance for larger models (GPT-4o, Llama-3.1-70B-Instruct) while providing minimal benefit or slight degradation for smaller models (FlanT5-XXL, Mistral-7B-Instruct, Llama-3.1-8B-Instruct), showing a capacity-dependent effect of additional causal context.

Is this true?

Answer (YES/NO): NO